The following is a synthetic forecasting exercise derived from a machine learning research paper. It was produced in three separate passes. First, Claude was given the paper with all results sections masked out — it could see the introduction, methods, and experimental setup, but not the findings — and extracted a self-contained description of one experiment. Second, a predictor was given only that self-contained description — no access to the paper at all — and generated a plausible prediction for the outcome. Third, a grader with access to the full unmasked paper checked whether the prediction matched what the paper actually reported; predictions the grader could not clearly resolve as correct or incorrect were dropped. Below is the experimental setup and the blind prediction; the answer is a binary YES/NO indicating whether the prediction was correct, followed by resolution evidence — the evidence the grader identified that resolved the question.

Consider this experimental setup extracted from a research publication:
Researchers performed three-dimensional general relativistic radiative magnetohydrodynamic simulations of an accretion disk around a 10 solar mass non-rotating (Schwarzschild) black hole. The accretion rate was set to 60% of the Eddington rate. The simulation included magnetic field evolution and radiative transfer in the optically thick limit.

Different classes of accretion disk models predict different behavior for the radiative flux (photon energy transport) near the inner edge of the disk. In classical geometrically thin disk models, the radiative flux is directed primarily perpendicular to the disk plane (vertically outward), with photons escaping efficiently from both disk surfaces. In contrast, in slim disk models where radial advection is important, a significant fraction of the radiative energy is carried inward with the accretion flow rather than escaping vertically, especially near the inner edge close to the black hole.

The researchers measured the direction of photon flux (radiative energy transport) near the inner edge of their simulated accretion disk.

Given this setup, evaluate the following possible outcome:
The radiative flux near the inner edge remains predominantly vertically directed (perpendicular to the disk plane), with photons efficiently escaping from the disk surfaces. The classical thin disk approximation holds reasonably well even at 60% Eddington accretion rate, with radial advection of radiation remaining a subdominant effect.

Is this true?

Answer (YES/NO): NO